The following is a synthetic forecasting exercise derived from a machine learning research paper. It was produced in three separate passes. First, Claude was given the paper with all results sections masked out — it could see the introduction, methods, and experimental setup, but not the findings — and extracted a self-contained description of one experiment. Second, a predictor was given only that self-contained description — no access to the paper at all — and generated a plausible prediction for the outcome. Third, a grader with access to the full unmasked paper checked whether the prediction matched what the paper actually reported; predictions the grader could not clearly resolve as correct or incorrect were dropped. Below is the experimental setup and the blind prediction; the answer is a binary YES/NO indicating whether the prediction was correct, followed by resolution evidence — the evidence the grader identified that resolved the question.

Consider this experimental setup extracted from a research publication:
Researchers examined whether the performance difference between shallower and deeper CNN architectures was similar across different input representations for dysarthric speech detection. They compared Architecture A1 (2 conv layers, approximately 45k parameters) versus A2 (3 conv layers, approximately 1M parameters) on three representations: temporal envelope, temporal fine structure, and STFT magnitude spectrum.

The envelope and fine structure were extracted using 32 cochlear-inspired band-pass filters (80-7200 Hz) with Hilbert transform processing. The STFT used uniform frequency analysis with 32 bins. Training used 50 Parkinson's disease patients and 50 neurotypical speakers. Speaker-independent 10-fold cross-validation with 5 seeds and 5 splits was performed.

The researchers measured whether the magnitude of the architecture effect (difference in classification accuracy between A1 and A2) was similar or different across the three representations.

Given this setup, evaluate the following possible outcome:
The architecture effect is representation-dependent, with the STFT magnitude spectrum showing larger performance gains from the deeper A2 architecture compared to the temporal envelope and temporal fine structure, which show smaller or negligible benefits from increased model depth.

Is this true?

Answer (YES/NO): NO